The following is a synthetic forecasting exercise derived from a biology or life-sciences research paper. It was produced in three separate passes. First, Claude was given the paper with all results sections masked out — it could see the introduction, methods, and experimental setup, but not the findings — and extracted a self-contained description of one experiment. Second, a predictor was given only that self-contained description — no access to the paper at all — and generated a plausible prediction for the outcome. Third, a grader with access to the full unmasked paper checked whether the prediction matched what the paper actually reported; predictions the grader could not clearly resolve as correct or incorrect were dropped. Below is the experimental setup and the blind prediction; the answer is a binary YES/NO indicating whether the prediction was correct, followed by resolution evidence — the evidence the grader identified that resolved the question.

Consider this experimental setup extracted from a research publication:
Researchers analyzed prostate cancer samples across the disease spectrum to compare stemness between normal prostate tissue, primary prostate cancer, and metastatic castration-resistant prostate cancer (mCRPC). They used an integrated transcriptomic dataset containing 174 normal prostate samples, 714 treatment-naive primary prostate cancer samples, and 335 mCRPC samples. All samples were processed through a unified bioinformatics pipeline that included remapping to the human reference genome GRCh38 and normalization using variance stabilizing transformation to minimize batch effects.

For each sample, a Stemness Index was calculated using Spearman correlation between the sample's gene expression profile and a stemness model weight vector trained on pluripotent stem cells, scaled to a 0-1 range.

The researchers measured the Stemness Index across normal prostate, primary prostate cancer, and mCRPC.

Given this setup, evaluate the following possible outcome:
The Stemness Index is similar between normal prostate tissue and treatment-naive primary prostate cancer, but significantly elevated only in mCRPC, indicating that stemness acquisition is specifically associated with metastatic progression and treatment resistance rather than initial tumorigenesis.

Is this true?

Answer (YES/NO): NO